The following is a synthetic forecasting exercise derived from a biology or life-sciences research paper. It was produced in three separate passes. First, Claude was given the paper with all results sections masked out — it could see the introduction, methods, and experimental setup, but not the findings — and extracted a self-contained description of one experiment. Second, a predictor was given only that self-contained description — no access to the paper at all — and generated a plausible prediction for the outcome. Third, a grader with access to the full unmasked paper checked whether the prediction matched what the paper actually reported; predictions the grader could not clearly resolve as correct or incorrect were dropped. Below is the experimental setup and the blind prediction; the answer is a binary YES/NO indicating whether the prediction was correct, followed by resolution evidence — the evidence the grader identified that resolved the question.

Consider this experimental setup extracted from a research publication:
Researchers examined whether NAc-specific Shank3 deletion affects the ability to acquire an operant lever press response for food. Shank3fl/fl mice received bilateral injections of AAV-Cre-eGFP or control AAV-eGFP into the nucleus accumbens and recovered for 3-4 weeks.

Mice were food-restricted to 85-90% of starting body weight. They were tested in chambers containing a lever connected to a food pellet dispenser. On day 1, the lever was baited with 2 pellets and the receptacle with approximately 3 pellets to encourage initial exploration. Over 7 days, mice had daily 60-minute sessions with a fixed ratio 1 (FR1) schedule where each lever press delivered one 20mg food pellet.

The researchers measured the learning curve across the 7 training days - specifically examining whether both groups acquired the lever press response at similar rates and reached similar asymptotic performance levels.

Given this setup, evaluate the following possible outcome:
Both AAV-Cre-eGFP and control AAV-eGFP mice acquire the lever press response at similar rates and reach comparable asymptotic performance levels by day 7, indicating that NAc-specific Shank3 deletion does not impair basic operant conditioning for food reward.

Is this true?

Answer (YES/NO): YES